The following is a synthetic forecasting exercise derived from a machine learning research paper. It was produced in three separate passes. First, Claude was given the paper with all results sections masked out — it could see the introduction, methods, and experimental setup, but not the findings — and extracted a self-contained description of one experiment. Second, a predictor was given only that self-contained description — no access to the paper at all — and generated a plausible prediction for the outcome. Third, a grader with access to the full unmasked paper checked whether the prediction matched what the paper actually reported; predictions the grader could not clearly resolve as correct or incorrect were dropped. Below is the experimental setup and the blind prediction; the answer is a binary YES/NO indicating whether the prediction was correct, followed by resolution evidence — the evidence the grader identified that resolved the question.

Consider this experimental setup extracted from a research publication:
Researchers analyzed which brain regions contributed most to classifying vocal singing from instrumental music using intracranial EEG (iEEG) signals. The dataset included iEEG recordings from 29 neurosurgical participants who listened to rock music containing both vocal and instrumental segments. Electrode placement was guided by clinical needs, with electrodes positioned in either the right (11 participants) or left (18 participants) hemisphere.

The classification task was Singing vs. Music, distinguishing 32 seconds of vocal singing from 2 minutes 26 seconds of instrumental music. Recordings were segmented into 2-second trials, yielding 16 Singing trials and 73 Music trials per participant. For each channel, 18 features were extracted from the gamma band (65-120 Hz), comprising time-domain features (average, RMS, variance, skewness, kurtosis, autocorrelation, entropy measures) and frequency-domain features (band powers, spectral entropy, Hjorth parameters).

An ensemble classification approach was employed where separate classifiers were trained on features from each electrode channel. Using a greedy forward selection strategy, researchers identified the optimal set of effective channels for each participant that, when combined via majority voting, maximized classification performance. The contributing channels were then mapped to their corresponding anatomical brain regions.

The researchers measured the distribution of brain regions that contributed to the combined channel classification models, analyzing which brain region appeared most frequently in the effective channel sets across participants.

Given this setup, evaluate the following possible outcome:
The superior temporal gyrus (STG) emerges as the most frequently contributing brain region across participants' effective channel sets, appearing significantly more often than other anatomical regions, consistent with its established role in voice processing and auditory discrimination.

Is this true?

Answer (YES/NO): YES